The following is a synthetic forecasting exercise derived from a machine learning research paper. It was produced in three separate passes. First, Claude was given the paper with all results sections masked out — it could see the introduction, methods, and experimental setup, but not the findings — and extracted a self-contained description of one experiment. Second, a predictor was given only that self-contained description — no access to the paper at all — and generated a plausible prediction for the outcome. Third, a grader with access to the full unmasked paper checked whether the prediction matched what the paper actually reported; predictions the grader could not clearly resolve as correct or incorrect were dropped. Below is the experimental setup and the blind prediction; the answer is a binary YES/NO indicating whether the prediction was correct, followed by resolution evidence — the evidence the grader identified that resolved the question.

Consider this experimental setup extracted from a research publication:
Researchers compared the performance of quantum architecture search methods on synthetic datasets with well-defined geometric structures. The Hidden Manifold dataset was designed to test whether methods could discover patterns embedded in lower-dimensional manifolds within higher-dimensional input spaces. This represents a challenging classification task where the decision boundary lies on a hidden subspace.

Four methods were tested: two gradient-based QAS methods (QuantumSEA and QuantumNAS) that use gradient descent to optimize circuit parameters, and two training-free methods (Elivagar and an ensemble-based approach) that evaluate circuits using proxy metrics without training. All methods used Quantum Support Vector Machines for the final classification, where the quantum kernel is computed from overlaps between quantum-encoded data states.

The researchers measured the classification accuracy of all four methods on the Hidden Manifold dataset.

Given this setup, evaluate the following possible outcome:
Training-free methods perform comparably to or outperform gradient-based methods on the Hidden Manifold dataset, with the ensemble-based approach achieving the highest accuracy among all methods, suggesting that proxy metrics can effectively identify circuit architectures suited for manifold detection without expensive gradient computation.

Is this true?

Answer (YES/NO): NO